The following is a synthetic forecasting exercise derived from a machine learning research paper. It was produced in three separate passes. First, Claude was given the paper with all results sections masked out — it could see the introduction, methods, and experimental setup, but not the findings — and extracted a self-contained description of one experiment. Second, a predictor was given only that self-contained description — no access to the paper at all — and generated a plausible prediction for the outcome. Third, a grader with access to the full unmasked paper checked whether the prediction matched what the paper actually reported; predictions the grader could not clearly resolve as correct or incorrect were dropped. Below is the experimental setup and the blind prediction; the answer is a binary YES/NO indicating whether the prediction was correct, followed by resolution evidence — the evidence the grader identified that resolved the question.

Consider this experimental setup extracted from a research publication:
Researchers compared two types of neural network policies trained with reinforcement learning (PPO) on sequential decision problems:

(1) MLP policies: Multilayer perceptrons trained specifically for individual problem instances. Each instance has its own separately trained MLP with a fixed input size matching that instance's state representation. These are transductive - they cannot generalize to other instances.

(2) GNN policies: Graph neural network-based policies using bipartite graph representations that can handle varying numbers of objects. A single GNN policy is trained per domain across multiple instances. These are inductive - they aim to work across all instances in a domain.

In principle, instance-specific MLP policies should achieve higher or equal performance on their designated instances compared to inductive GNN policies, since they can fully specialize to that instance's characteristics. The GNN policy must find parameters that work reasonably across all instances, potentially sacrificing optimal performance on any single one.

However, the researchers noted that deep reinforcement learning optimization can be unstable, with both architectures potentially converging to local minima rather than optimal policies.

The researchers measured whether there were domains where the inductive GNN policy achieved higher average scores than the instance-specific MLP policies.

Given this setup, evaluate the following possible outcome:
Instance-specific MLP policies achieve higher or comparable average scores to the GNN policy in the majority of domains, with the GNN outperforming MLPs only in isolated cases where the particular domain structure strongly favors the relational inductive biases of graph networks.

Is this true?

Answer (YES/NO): NO